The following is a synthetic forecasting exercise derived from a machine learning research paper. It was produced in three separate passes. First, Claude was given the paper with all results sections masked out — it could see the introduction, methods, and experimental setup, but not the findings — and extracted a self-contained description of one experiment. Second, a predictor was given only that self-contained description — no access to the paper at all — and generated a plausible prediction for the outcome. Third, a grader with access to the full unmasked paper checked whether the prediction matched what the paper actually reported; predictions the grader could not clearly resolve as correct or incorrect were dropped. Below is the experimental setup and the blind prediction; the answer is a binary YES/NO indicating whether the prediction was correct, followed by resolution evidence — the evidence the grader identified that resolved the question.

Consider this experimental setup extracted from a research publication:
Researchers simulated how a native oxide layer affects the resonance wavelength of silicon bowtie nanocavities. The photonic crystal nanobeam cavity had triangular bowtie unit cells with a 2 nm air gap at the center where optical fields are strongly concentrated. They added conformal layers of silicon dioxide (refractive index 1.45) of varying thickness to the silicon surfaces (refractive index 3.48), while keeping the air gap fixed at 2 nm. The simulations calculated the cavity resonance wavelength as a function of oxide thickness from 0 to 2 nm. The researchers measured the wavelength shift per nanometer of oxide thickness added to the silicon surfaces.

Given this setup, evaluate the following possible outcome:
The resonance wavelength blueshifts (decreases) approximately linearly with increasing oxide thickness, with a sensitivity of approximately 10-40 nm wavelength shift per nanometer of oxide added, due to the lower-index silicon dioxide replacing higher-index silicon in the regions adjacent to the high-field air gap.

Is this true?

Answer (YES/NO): YES